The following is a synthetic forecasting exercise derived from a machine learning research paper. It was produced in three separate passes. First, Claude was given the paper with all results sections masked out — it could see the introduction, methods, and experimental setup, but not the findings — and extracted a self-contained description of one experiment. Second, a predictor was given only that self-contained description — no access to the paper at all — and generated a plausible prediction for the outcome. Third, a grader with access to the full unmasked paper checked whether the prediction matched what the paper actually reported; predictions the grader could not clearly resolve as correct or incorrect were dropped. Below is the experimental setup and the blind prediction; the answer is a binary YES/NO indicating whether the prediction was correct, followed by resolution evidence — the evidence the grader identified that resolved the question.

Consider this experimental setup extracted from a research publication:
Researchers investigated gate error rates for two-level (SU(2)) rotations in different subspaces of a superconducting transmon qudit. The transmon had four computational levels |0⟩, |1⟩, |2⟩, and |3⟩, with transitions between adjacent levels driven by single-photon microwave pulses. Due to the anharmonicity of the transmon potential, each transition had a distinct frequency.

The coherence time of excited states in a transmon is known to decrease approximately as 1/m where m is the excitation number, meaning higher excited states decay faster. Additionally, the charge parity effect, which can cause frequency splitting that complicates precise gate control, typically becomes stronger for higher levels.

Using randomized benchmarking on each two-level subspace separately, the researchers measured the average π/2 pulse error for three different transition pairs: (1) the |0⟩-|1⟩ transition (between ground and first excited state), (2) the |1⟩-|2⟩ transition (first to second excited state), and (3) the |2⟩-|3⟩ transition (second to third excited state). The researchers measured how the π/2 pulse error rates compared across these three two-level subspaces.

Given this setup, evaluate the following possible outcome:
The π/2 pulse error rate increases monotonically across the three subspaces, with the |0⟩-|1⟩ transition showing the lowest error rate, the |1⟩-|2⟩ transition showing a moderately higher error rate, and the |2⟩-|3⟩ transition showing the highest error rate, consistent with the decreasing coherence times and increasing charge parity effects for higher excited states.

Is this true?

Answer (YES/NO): YES